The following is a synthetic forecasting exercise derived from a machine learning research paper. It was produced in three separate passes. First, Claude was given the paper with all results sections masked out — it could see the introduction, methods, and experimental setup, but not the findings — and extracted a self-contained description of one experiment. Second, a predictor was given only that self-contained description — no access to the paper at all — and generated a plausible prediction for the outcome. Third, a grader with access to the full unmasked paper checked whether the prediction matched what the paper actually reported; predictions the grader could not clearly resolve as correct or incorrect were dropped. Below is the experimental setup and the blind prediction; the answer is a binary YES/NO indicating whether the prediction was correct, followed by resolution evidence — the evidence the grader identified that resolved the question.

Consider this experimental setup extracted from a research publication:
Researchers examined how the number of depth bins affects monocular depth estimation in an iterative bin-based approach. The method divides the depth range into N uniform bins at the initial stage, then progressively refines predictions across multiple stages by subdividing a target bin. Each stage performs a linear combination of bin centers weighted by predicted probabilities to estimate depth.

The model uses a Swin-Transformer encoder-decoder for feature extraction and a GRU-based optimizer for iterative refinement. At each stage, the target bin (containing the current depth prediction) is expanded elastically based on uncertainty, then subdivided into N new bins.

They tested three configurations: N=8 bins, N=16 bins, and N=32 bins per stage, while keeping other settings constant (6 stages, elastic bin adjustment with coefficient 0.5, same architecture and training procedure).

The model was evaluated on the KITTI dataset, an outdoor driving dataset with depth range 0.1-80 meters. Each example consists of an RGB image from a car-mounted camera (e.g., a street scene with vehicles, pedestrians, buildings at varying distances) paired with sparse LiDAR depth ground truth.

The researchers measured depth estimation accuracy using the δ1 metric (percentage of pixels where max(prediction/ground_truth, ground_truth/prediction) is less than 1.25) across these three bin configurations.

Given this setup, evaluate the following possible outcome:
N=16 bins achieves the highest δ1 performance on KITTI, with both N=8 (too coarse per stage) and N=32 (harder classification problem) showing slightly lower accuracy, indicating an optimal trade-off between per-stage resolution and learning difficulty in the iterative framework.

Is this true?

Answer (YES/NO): NO